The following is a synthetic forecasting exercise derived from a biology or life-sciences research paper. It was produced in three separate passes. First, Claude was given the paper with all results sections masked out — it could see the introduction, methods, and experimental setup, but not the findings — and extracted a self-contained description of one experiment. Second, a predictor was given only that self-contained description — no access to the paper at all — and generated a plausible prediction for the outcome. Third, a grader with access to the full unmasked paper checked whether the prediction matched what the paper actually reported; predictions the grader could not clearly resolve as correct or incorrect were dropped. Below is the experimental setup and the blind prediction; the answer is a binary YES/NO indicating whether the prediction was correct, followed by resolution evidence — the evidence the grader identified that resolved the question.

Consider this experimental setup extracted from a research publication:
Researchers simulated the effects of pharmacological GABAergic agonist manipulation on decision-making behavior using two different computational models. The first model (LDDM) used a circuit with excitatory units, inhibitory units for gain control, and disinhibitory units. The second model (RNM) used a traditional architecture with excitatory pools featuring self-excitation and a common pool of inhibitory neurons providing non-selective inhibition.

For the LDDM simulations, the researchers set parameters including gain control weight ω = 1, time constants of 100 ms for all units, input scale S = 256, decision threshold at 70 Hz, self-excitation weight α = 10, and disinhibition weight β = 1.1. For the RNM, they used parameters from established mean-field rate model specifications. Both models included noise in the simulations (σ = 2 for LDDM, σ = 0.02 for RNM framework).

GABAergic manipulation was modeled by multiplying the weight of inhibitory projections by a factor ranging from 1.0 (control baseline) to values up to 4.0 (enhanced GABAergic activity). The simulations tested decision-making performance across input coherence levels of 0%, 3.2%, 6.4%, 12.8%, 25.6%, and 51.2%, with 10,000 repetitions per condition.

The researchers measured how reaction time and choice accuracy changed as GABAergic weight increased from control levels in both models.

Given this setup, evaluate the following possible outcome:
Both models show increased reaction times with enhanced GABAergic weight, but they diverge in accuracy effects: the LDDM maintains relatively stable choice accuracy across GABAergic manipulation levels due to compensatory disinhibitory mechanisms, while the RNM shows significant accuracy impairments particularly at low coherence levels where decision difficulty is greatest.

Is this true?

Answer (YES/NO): NO